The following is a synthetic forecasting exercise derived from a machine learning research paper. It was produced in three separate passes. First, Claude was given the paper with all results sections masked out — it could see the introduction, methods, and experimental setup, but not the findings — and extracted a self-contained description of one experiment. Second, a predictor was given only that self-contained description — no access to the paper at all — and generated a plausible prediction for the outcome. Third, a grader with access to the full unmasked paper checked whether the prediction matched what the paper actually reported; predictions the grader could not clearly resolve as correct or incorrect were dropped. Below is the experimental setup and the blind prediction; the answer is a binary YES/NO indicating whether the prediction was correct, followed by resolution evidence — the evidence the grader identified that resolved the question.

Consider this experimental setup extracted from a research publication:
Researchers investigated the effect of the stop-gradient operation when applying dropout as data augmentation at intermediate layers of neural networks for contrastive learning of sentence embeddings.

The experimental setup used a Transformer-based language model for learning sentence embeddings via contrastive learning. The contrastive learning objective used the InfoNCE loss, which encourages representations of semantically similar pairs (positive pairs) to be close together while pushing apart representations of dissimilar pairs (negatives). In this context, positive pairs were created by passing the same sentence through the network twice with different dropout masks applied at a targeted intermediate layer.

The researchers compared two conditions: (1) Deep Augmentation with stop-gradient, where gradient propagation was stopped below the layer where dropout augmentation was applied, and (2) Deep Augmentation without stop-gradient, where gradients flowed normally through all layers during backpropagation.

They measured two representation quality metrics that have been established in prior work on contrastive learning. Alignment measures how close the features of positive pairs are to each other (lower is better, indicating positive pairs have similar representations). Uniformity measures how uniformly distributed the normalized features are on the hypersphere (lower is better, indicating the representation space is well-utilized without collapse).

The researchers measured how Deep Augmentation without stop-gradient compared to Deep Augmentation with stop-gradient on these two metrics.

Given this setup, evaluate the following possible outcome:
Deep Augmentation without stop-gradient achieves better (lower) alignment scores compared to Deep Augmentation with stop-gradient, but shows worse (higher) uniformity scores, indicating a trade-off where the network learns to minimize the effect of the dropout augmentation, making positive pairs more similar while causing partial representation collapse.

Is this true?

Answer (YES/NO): NO